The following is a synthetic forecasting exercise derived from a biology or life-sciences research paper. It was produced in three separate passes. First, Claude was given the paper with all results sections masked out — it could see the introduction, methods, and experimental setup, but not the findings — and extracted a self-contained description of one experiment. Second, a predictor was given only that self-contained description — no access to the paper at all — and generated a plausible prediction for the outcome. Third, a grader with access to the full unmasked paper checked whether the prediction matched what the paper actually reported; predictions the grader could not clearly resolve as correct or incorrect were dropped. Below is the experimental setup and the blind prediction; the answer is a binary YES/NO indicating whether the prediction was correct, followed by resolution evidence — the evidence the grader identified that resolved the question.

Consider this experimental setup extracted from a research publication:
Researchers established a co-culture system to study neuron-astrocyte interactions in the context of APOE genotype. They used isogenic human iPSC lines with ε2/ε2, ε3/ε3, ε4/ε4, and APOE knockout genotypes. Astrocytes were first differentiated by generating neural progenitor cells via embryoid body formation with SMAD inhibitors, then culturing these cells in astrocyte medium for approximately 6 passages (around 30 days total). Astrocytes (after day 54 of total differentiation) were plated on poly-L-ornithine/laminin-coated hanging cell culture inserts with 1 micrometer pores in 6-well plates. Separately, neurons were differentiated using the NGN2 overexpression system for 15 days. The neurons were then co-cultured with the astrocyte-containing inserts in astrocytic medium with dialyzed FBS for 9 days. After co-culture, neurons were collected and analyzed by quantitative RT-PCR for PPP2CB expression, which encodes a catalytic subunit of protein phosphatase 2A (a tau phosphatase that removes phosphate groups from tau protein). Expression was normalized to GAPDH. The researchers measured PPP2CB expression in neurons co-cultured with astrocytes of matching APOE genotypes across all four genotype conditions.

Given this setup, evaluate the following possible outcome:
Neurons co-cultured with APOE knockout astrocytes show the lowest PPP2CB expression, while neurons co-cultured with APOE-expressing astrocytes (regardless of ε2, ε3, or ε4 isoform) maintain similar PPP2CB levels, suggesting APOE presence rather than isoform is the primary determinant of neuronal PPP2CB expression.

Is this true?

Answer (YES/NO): NO